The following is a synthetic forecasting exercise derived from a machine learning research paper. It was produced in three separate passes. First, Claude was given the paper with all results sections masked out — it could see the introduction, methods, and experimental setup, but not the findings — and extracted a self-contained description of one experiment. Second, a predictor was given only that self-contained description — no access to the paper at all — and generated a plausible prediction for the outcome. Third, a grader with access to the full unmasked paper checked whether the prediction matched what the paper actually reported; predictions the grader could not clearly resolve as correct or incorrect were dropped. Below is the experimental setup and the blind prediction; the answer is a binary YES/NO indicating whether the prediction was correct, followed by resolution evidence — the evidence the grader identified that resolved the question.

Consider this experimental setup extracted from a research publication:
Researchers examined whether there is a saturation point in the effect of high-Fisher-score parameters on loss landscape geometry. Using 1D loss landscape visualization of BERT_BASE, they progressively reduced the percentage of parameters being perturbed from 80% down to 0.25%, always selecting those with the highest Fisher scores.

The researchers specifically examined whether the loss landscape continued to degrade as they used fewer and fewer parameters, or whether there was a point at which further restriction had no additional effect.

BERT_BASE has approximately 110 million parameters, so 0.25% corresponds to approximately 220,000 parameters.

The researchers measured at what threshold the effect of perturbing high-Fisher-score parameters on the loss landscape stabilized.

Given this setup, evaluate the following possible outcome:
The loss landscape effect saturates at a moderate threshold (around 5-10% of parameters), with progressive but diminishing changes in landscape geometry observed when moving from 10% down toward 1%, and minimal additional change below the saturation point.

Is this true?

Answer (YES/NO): NO